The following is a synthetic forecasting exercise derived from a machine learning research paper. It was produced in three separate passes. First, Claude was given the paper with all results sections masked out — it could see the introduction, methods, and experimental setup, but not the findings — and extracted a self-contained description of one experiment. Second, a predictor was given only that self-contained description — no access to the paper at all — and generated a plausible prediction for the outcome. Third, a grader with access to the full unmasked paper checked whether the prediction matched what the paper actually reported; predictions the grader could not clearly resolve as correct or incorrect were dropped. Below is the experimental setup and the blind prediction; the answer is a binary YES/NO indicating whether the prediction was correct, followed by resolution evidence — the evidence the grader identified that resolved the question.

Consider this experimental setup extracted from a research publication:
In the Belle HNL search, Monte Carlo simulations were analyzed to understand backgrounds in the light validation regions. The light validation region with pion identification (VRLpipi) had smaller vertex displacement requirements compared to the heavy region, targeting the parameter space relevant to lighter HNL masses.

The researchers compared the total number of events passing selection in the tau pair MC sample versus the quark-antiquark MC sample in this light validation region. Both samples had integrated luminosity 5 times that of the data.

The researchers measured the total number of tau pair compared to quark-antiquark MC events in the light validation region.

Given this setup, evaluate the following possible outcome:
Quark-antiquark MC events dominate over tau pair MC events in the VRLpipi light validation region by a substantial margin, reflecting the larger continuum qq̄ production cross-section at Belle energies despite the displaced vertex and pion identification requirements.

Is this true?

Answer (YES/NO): YES